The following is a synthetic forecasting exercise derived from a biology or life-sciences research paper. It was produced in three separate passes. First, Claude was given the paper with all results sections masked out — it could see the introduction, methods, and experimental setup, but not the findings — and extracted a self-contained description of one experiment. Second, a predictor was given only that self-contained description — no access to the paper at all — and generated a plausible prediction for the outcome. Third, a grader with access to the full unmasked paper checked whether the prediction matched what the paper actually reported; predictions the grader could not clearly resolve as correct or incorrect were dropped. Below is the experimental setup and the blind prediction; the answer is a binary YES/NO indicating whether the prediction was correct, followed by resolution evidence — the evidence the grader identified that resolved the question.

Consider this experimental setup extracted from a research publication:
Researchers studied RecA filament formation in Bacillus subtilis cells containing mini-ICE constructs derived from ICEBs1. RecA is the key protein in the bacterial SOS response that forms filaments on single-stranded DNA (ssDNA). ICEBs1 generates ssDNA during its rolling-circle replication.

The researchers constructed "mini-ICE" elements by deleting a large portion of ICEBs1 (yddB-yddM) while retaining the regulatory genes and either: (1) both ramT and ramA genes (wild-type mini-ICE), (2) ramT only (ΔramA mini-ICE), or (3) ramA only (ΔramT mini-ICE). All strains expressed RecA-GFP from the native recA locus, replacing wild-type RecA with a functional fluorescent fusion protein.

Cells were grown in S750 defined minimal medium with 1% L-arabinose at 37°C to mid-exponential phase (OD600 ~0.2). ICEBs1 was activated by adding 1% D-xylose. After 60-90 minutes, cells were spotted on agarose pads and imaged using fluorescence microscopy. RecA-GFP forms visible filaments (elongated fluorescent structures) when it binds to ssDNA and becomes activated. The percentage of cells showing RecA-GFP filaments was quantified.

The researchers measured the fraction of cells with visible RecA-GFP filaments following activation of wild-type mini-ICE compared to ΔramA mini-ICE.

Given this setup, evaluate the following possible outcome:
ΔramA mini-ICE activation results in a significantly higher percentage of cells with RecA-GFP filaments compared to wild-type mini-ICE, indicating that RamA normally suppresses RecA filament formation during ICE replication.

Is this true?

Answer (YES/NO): YES